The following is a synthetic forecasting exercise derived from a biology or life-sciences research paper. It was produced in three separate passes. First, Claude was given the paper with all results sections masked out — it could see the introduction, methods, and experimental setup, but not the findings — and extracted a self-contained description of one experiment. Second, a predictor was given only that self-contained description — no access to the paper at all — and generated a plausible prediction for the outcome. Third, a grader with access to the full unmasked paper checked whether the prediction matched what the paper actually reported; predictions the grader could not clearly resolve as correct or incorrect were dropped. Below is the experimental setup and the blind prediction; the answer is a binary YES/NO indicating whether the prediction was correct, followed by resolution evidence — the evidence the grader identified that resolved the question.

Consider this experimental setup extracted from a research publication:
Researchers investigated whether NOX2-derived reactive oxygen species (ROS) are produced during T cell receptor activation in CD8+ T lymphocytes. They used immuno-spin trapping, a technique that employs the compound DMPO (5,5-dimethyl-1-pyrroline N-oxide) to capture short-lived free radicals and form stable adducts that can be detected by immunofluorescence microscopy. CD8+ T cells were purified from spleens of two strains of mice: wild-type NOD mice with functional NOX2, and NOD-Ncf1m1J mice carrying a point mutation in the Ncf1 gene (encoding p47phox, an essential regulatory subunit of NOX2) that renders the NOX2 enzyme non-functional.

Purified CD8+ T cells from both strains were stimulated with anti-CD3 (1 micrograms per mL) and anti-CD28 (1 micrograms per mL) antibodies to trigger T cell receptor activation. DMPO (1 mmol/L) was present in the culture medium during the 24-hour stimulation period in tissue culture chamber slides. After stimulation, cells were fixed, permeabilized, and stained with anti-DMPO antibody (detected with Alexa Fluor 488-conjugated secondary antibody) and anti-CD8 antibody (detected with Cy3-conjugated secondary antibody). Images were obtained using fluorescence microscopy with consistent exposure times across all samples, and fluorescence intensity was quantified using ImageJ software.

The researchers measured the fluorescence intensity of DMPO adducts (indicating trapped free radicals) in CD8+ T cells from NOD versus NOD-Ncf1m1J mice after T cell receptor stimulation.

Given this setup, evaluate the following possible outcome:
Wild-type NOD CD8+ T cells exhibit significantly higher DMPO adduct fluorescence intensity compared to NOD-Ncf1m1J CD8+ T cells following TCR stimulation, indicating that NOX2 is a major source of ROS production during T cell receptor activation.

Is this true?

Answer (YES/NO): YES